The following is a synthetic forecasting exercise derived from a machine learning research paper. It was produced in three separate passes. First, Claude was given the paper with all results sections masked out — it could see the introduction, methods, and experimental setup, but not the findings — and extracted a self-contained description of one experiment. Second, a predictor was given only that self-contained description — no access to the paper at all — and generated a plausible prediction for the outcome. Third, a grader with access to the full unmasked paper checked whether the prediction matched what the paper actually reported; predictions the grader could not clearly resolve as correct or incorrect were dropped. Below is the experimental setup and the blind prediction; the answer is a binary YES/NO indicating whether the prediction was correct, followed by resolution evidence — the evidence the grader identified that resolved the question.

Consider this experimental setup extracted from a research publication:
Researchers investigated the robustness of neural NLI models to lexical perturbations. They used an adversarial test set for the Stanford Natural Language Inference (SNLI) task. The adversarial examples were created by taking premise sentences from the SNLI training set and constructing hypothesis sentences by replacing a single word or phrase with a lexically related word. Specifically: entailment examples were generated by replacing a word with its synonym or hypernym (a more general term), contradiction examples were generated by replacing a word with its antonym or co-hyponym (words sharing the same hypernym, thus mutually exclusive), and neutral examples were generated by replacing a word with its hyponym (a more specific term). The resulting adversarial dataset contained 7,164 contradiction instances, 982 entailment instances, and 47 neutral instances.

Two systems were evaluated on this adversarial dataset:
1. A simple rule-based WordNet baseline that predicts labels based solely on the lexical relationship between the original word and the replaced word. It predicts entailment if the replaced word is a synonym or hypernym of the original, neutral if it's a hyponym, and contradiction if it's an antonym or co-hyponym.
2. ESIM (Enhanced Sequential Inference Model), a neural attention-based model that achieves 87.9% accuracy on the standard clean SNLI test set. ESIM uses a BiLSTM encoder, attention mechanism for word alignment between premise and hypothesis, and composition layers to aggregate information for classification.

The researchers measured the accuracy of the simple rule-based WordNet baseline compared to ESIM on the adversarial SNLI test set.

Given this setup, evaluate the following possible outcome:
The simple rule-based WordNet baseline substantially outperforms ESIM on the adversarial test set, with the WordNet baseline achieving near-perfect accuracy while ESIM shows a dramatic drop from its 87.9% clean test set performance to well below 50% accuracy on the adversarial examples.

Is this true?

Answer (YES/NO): NO